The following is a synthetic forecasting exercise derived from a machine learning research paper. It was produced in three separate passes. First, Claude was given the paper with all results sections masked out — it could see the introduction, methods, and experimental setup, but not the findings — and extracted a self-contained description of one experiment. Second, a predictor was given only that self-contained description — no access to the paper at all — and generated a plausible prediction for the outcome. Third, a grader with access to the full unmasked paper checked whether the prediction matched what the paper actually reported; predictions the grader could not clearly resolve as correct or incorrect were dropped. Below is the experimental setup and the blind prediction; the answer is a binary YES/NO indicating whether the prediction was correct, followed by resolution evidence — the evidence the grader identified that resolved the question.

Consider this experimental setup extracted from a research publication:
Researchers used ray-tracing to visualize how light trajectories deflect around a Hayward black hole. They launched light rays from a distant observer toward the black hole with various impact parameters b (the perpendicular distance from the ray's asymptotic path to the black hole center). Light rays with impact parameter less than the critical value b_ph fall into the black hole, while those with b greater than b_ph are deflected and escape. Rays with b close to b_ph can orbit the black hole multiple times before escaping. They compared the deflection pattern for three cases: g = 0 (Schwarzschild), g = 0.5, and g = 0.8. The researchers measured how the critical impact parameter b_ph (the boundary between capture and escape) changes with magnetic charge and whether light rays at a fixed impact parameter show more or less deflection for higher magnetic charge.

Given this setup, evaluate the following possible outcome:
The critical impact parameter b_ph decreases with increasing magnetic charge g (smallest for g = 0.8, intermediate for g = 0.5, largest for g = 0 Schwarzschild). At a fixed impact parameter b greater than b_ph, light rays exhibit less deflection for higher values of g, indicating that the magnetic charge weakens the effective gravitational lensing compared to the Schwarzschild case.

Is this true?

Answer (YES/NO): NO